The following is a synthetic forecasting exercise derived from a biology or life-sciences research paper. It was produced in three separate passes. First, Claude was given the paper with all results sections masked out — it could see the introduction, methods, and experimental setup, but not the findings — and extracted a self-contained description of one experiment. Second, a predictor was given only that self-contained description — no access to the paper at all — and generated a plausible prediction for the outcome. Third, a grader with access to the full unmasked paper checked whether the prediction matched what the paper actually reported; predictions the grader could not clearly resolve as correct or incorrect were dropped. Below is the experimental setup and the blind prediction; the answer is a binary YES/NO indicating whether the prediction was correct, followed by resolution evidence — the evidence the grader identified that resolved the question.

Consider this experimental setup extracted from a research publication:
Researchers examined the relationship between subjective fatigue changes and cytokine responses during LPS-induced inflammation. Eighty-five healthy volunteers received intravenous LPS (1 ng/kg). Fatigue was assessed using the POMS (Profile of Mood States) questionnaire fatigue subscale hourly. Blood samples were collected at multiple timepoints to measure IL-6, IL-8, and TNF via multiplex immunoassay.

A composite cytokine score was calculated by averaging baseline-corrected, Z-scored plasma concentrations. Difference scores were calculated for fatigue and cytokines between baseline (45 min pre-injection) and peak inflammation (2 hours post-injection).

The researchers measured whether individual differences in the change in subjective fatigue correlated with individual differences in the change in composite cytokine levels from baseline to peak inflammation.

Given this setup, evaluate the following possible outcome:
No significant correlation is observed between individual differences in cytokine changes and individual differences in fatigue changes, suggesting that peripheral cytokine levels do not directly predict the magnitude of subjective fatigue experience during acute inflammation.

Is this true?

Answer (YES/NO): YES